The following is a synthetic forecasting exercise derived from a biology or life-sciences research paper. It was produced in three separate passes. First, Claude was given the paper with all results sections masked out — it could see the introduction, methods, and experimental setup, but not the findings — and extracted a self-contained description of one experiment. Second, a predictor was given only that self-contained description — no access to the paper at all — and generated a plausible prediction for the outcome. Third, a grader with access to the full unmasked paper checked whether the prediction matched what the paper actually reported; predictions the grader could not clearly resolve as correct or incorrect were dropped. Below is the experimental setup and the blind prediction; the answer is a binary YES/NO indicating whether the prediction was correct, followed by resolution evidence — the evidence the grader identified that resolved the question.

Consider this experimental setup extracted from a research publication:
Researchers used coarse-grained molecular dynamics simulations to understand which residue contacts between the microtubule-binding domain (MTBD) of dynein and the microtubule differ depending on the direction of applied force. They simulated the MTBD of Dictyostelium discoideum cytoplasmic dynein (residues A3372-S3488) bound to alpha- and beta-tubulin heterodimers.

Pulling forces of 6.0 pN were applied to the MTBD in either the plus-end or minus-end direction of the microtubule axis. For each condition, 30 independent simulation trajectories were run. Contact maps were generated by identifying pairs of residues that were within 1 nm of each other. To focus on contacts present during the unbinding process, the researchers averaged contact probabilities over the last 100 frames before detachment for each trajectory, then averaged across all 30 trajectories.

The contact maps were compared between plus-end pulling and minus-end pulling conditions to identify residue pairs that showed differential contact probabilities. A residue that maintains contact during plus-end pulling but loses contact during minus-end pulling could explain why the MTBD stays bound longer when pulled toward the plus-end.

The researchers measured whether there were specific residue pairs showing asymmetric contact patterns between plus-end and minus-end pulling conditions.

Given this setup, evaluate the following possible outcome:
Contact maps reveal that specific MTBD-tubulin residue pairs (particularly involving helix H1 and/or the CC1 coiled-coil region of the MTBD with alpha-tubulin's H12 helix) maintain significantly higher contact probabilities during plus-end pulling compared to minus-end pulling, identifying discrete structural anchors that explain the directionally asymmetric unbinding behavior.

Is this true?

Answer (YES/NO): NO